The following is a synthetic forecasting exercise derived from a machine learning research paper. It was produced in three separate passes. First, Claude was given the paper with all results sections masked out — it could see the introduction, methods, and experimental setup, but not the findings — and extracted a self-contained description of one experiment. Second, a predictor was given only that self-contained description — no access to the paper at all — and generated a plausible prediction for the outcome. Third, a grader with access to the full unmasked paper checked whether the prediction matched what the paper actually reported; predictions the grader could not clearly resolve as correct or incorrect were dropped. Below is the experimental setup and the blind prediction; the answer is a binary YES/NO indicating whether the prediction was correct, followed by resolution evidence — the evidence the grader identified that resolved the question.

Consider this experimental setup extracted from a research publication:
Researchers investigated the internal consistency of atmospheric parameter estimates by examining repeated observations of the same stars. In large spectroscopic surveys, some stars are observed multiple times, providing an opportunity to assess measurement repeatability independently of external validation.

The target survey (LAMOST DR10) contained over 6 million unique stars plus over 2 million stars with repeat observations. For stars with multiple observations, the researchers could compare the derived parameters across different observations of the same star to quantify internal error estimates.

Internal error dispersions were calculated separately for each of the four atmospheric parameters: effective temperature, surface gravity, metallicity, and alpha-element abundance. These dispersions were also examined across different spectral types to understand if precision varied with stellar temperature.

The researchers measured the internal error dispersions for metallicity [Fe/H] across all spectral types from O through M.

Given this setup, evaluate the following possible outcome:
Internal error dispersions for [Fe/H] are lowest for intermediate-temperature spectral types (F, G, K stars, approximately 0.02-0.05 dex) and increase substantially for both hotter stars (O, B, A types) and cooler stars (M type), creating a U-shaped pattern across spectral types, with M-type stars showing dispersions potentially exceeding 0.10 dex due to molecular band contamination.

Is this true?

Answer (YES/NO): NO